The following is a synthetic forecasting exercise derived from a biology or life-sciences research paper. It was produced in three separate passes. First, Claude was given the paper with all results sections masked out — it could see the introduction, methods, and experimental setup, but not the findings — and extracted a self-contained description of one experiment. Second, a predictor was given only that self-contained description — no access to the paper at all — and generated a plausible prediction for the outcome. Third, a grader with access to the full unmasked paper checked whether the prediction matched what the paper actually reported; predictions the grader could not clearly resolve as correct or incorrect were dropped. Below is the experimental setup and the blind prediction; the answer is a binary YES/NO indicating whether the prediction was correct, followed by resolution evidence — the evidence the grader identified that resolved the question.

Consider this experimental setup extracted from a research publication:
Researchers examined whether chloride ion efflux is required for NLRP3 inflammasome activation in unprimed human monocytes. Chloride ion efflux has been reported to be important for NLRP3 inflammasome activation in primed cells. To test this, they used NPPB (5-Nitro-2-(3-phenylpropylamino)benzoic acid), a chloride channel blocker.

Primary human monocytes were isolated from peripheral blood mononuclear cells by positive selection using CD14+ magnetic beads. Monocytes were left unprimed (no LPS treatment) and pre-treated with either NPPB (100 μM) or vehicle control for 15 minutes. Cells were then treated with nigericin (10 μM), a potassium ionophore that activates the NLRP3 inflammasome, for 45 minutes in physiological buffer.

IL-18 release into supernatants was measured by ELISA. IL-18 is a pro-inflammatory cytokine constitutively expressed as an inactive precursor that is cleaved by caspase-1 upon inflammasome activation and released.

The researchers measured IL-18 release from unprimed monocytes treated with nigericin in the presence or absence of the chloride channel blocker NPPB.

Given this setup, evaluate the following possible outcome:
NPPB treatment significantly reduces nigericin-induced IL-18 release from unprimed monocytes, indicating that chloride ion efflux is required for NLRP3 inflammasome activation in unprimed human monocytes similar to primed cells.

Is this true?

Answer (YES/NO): YES